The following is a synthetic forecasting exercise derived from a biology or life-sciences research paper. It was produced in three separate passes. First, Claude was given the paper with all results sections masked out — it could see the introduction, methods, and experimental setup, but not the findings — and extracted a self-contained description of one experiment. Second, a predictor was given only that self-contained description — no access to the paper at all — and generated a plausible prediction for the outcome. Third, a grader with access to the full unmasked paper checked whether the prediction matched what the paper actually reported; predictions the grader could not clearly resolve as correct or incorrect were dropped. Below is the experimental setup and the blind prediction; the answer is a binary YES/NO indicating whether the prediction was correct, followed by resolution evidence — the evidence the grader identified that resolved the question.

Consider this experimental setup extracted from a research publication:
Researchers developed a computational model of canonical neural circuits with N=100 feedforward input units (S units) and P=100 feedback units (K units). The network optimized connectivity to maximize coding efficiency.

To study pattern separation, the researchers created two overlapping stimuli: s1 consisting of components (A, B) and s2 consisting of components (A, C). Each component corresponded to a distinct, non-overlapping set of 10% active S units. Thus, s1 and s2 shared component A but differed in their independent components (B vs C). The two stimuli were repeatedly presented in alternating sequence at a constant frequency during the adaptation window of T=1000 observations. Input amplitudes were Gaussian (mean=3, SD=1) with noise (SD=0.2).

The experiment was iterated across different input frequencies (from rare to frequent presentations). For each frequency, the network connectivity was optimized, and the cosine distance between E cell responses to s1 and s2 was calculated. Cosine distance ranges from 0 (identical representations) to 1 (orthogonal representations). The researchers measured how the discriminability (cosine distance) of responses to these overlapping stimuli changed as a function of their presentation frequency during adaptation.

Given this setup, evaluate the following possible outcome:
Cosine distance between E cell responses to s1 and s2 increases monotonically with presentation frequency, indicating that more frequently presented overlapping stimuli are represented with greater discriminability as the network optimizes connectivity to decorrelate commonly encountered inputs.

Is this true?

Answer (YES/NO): YES